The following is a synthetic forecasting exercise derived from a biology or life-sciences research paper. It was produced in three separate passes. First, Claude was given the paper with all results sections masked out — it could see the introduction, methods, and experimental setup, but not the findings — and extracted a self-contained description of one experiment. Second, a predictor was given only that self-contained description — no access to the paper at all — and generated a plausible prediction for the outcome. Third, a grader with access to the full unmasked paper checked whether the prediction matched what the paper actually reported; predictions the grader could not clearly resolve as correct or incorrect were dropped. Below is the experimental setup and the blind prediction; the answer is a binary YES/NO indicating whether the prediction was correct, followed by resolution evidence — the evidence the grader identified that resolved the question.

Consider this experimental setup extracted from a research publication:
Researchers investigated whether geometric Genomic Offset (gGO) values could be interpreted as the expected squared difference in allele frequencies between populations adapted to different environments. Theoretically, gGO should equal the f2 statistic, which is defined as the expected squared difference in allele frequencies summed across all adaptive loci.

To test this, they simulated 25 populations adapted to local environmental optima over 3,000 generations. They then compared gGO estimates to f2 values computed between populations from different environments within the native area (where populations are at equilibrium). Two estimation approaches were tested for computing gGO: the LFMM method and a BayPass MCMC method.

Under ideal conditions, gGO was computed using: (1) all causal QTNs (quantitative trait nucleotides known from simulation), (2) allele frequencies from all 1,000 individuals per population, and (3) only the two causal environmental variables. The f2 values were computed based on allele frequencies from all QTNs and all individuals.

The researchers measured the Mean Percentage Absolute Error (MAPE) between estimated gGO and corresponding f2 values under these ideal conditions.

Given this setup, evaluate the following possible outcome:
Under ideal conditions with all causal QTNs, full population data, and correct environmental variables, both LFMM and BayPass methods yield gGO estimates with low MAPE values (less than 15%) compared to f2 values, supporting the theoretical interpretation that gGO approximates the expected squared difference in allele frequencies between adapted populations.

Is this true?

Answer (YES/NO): NO